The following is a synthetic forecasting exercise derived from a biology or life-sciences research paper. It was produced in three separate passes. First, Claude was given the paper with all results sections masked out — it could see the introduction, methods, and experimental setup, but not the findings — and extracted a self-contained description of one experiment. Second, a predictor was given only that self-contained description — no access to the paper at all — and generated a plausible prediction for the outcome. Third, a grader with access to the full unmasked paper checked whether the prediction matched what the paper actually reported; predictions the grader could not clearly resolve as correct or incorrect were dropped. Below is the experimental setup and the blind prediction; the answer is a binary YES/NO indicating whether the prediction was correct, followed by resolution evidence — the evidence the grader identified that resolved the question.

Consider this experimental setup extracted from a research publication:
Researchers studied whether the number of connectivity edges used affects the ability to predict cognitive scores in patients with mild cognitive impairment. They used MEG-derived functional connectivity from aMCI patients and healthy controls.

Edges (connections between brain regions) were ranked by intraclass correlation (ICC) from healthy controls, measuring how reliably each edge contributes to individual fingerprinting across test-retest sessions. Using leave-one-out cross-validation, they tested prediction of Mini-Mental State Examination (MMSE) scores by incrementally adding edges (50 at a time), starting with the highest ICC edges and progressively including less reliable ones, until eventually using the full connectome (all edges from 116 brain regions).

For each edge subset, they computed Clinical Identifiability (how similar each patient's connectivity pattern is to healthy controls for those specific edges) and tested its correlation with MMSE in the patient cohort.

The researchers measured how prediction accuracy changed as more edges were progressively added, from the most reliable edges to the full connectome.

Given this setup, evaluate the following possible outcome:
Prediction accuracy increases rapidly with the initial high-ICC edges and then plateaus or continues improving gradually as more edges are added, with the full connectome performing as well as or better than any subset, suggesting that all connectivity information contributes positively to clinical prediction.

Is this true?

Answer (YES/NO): NO